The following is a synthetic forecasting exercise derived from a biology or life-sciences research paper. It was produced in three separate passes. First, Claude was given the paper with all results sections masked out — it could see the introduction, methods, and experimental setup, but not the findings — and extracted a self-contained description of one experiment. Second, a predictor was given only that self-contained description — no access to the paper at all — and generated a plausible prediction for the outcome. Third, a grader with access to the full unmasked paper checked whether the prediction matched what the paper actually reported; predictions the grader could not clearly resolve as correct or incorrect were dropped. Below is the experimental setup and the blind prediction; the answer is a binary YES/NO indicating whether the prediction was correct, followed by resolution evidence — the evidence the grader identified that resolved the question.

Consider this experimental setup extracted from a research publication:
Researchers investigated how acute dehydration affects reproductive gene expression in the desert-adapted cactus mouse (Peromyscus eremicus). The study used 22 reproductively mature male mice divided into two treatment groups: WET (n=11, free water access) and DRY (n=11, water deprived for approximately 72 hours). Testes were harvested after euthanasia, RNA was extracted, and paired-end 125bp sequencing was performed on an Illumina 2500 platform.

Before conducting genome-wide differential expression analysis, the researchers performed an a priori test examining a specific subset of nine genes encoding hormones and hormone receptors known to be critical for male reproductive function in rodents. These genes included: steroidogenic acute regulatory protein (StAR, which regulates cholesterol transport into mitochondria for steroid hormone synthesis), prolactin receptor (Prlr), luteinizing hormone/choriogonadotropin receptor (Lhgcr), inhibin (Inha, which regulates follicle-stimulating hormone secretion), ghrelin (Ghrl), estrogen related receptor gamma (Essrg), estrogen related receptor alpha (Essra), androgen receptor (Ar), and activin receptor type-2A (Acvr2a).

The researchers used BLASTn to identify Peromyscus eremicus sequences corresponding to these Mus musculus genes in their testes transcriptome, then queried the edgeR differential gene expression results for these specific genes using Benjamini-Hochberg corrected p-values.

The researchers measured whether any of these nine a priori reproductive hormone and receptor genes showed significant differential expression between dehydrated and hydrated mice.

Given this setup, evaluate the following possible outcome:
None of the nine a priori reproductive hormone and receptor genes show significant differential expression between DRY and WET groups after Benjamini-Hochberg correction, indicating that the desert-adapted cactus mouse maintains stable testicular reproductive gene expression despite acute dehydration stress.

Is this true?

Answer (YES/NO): YES